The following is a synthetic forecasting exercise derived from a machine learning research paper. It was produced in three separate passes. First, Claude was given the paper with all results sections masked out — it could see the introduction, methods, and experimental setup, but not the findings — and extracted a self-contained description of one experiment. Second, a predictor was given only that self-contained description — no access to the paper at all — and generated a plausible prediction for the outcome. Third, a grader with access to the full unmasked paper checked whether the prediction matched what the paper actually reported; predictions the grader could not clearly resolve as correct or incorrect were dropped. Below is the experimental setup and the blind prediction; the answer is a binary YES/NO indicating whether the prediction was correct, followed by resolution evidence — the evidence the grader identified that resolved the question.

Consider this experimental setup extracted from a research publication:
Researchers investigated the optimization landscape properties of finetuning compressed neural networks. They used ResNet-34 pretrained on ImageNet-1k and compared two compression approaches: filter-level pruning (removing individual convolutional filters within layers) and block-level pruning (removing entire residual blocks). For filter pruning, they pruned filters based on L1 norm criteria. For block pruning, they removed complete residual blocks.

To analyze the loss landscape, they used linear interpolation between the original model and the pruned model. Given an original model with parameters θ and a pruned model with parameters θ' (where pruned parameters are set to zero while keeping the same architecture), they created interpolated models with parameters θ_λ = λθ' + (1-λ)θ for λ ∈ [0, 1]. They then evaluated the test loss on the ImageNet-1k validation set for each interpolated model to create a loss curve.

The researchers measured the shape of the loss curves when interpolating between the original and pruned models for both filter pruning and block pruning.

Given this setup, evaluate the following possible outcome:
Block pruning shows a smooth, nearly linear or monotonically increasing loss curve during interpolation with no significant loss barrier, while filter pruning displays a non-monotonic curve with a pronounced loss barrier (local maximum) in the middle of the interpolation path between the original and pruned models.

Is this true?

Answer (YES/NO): NO